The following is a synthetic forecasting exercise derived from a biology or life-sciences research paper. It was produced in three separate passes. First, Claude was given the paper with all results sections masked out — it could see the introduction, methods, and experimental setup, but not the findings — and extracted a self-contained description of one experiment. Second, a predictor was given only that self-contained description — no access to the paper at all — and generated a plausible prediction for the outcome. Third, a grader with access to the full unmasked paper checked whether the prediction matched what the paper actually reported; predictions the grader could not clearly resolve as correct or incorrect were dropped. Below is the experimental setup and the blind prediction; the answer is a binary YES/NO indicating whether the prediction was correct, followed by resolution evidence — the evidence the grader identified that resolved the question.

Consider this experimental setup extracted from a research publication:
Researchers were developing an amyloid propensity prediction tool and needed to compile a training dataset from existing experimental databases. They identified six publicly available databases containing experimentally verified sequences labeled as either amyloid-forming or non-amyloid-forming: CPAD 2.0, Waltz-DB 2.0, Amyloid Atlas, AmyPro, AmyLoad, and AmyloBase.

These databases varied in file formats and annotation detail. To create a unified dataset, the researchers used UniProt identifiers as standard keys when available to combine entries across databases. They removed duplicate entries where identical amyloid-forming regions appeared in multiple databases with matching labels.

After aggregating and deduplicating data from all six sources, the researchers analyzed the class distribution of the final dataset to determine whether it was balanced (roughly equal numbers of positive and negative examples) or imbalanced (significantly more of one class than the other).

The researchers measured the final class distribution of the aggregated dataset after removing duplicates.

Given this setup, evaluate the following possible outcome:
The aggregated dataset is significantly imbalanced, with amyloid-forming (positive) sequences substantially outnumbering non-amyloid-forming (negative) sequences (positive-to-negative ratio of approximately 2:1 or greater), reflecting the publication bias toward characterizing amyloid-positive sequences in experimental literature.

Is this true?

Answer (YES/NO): NO